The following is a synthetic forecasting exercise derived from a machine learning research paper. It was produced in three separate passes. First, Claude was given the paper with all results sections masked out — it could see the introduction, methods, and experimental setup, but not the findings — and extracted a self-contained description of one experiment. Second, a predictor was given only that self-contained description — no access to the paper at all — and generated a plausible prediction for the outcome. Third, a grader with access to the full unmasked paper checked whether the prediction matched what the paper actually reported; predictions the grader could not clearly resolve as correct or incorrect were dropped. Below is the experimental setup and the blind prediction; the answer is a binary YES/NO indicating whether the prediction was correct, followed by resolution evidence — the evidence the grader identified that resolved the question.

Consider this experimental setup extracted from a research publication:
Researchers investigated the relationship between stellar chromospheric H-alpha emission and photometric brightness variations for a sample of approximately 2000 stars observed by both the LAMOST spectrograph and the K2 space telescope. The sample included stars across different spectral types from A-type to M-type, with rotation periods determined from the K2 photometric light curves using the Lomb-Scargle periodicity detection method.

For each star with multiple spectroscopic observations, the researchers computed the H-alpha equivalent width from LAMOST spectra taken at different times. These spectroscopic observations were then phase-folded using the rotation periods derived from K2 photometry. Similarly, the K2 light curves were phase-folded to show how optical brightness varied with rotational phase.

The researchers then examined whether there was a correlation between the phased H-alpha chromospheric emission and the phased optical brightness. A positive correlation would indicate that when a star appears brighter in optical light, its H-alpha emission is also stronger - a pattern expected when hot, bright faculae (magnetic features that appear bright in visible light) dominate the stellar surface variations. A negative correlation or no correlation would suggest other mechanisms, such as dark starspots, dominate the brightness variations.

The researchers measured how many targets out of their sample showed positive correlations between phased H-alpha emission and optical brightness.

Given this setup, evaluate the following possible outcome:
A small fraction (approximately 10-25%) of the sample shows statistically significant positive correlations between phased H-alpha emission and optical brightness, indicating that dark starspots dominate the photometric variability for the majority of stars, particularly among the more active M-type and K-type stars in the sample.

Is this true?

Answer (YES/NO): NO